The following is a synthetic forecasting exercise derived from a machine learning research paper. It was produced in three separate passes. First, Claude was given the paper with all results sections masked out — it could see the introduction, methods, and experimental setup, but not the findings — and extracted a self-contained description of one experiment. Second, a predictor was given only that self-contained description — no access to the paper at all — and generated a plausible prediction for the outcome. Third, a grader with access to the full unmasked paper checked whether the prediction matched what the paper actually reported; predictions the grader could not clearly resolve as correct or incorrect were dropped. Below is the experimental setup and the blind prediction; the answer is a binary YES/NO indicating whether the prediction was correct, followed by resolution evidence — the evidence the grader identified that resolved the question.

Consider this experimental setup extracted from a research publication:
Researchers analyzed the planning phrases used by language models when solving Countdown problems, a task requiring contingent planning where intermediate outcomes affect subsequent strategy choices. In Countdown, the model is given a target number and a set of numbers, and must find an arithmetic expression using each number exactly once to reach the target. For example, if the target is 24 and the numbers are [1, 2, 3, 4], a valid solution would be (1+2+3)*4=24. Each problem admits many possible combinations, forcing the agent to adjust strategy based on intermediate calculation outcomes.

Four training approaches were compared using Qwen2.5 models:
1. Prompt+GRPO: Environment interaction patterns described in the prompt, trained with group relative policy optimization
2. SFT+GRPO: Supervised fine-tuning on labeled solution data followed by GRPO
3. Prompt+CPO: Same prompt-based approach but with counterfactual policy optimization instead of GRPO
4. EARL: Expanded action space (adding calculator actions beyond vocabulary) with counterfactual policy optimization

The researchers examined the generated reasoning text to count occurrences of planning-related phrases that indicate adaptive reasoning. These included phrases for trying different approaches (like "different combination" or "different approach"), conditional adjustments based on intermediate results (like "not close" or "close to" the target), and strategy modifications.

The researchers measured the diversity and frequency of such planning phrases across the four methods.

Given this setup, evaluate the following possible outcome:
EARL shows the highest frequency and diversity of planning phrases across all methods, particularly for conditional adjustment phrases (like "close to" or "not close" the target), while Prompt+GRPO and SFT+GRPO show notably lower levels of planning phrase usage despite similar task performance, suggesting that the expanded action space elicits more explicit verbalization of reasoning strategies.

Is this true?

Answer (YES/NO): NO